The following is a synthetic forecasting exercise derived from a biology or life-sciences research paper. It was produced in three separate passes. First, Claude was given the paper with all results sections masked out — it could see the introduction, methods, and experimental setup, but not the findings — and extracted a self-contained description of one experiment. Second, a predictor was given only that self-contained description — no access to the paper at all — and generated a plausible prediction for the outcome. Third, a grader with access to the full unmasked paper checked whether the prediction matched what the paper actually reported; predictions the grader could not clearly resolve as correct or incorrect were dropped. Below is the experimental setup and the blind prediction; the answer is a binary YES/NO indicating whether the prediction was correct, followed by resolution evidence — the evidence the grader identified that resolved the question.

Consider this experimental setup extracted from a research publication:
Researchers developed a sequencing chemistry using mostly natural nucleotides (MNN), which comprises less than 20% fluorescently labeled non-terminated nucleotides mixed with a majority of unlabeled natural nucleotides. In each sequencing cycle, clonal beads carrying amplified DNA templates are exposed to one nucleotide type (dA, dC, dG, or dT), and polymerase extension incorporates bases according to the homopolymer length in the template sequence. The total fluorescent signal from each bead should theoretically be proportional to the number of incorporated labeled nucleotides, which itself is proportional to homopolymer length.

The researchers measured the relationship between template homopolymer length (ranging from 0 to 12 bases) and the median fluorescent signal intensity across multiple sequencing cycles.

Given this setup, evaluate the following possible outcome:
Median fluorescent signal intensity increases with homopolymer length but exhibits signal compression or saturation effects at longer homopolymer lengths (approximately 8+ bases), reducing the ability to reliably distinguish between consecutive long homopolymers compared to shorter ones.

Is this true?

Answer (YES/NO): NO